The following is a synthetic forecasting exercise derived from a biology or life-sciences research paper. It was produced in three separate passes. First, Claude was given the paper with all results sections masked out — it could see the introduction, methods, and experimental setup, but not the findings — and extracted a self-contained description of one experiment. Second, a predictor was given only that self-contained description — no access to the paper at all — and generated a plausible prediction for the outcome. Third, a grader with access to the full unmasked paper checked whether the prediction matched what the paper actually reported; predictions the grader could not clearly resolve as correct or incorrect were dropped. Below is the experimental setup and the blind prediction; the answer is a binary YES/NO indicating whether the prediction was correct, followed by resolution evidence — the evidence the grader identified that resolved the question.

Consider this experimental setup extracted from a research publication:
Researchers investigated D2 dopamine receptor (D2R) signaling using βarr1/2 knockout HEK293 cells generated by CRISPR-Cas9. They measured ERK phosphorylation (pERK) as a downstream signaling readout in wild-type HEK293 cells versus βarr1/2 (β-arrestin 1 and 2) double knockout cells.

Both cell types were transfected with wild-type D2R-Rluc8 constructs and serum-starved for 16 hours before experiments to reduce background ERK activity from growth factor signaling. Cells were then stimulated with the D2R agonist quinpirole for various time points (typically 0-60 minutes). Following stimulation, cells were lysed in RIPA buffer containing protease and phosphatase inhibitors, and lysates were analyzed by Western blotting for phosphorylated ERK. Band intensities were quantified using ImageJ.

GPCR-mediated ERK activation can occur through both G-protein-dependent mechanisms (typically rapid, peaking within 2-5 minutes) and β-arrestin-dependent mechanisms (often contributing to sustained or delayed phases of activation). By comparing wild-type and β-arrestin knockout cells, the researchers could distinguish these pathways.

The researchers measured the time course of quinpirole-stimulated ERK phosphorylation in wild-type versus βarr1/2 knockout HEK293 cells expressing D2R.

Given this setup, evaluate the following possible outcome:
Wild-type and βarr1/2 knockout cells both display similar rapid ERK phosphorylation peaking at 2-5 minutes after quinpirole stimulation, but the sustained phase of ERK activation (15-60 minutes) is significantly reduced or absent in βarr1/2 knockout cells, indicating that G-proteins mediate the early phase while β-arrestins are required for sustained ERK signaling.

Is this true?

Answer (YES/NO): NO